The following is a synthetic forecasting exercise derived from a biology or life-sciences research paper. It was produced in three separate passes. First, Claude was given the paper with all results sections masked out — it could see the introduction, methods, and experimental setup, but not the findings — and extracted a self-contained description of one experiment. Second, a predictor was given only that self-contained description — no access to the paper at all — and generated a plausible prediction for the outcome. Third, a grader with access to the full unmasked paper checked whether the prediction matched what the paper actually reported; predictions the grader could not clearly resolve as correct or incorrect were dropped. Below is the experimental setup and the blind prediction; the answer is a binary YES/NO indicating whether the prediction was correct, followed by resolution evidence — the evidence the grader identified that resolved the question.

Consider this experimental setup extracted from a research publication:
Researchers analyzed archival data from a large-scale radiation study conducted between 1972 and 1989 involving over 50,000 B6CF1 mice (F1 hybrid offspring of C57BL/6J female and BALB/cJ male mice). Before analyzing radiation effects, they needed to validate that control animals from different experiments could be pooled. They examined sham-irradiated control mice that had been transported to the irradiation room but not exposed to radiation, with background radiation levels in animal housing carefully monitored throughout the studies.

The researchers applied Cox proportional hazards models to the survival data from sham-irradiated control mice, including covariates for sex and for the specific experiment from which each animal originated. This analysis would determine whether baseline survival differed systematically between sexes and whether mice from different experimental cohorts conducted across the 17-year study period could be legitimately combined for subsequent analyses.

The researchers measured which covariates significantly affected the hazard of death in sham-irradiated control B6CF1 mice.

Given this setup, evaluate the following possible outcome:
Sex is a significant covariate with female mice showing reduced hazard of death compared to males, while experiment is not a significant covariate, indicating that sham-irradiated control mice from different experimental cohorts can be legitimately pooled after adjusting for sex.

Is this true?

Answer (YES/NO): NO